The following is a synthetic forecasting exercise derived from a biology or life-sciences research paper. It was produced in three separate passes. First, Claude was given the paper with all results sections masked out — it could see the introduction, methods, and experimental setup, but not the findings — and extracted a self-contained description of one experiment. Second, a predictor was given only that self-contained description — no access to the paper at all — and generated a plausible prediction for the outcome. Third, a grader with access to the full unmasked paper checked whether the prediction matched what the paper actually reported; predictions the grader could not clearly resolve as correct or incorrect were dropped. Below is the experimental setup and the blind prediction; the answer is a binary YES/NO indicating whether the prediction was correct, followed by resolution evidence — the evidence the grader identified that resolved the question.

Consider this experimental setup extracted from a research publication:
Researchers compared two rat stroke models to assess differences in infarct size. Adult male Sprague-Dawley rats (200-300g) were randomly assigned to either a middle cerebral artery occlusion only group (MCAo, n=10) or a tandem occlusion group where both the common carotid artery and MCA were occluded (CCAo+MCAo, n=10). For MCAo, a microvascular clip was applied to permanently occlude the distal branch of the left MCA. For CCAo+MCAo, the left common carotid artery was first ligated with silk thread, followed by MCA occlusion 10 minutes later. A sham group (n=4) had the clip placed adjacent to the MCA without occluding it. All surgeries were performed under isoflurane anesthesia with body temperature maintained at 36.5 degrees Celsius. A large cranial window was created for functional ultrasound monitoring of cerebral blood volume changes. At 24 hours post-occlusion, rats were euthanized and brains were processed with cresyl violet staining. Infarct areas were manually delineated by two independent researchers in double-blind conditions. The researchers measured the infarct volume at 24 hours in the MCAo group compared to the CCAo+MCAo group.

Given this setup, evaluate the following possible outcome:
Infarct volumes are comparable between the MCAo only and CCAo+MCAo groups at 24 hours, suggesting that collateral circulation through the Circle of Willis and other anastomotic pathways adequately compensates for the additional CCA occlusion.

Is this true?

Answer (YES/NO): NO